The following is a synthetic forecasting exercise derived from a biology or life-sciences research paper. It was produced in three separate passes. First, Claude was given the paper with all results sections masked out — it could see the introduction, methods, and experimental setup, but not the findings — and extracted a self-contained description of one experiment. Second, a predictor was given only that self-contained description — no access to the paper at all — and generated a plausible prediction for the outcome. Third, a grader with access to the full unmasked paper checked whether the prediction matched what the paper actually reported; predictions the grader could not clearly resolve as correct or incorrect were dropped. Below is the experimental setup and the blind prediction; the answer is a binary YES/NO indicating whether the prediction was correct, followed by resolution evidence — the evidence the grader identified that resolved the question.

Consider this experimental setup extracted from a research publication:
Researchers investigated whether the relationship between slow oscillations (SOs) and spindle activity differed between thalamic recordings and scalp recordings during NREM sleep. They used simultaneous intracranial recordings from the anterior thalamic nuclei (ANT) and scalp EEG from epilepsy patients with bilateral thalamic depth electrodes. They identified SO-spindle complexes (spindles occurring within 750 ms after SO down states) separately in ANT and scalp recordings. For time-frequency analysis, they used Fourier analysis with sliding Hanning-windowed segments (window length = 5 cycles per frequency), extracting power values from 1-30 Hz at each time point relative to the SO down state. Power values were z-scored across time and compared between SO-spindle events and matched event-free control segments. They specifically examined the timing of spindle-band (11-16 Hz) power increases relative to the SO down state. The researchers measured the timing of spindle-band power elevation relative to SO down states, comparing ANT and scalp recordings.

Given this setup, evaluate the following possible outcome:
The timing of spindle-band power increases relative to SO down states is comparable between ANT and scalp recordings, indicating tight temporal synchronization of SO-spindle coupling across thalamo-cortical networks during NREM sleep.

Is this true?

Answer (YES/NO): NO